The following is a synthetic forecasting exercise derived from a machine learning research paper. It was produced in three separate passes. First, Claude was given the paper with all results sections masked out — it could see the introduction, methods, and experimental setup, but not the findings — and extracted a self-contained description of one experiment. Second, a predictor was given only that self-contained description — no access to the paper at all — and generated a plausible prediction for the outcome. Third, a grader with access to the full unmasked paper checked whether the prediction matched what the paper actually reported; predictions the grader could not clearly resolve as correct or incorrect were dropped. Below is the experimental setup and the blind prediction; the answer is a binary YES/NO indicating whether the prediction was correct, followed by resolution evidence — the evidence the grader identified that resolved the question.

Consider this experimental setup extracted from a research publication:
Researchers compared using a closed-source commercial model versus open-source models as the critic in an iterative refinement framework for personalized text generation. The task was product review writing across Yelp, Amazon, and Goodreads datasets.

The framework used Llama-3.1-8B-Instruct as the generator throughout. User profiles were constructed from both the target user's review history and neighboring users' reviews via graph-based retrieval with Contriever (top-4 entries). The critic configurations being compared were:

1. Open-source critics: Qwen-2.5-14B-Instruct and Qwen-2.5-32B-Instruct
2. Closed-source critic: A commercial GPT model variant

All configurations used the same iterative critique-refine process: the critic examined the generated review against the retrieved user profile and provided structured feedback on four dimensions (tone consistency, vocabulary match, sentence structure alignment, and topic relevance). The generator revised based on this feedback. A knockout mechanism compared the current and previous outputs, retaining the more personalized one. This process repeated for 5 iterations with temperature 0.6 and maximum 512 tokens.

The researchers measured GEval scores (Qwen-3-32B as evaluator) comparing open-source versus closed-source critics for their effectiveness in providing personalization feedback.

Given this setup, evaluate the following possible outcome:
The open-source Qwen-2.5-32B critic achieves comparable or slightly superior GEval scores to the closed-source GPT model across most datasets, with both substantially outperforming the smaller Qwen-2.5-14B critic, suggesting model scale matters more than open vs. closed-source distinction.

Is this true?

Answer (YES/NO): NO